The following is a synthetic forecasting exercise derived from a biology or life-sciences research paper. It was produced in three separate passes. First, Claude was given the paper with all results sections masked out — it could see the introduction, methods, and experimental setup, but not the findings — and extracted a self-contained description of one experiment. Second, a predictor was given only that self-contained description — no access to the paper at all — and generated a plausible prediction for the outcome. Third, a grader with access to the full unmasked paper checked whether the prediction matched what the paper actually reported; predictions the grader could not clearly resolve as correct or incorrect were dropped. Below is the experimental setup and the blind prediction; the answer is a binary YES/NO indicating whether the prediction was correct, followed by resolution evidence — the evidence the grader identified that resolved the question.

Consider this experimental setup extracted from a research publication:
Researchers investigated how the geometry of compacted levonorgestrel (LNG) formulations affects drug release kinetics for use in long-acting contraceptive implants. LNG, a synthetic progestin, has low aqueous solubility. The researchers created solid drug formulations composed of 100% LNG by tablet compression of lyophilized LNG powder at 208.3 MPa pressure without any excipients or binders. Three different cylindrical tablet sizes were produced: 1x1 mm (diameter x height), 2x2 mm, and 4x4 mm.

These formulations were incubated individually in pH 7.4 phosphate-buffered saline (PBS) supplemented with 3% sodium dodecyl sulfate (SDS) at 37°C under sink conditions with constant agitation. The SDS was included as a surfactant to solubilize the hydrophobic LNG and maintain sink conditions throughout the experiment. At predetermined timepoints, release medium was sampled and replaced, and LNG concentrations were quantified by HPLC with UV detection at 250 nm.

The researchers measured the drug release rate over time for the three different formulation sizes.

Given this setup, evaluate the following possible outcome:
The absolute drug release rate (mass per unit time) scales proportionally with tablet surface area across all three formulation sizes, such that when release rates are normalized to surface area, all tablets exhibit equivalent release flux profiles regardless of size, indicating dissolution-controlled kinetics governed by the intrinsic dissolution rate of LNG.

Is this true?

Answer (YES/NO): NO